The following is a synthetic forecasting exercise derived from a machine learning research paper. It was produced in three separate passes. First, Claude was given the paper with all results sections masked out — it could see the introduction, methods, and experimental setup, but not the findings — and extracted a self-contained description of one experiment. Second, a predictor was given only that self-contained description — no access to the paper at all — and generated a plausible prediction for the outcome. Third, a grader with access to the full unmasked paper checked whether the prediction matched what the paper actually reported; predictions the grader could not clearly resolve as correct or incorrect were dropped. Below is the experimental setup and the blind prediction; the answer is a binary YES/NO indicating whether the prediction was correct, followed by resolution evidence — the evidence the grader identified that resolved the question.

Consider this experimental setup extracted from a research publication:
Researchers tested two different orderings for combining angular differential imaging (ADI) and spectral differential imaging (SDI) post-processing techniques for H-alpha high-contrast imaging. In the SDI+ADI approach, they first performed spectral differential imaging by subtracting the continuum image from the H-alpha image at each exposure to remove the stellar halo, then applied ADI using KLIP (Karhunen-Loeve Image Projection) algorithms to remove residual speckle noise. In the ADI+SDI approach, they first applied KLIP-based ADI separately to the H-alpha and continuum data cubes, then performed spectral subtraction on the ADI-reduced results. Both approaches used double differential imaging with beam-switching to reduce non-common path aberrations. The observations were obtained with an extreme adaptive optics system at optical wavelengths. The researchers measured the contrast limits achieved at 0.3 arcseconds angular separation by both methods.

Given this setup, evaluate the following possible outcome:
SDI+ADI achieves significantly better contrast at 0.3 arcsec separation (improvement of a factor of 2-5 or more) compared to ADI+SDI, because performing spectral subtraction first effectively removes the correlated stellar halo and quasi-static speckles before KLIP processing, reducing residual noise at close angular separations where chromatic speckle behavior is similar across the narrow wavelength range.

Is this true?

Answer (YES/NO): NO